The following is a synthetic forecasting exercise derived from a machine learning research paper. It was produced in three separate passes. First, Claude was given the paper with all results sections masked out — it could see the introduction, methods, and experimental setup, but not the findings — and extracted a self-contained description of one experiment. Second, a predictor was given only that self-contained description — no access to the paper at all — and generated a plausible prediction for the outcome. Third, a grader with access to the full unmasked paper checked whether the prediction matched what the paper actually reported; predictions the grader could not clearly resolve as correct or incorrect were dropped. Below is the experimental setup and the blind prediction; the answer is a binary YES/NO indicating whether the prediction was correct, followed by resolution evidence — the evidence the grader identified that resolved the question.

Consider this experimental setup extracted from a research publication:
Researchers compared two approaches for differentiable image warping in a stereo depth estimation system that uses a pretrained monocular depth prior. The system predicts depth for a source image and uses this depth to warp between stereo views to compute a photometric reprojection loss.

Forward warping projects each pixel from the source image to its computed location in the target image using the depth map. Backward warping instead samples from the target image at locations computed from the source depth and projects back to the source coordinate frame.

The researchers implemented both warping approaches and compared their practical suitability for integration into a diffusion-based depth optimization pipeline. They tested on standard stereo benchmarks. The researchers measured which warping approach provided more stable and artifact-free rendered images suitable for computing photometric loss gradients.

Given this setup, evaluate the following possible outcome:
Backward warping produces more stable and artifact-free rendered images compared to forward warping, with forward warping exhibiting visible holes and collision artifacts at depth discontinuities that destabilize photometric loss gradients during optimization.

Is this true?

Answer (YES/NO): YES